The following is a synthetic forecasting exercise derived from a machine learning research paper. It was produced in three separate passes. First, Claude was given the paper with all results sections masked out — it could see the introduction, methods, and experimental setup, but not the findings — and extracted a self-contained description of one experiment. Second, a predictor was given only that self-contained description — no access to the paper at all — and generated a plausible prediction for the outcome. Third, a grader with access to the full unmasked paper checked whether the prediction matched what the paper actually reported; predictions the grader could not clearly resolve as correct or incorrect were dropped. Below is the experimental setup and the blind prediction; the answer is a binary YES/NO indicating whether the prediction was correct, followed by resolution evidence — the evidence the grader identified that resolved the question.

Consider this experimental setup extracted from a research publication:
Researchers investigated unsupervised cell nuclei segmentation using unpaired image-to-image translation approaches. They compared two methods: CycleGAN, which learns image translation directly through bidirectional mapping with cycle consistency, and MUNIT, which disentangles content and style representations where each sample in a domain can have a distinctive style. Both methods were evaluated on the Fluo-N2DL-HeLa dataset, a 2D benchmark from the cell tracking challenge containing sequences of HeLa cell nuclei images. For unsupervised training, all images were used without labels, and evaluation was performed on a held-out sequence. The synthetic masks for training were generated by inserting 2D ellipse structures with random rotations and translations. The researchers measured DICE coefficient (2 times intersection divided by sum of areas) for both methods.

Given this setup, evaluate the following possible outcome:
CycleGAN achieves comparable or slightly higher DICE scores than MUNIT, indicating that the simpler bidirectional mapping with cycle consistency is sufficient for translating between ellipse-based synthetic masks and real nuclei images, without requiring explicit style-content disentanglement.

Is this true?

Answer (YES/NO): YES